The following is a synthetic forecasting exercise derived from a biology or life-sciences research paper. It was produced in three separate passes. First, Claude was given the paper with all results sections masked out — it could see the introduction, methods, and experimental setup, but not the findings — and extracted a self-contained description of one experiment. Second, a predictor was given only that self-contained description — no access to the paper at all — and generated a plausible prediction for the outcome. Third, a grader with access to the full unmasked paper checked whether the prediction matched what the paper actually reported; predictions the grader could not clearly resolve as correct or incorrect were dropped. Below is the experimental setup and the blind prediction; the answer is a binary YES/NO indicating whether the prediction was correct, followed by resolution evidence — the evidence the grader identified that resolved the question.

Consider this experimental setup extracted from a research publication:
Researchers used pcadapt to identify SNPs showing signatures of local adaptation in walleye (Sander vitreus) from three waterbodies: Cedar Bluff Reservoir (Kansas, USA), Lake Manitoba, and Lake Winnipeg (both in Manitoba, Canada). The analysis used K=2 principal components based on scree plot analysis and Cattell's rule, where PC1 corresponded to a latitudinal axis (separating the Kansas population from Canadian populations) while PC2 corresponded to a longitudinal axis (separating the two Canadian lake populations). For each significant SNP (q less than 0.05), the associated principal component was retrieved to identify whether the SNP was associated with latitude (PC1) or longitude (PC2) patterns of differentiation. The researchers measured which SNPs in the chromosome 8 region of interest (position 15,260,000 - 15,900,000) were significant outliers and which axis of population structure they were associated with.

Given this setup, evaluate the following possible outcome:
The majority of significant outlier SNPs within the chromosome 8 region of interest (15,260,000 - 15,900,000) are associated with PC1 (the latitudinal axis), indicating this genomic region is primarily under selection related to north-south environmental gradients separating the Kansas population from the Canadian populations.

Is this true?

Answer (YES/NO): NO